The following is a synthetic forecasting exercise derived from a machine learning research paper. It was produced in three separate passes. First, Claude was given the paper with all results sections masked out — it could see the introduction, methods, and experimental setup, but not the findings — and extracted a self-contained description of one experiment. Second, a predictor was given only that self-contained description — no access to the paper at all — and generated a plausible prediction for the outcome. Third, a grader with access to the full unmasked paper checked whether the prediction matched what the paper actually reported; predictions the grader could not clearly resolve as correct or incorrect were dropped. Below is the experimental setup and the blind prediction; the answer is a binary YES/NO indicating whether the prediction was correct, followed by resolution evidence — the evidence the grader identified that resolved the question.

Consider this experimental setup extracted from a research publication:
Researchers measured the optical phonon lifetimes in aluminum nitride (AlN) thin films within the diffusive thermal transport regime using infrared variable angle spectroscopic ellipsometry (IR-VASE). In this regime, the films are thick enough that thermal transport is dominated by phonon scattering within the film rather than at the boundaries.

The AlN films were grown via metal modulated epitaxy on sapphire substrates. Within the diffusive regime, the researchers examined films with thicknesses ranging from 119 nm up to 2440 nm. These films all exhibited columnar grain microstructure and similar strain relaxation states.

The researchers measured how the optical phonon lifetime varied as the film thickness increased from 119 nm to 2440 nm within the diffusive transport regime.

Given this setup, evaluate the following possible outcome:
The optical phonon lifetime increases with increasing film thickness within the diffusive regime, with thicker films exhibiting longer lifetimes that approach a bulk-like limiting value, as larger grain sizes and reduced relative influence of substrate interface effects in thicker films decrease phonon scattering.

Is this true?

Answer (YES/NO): NO